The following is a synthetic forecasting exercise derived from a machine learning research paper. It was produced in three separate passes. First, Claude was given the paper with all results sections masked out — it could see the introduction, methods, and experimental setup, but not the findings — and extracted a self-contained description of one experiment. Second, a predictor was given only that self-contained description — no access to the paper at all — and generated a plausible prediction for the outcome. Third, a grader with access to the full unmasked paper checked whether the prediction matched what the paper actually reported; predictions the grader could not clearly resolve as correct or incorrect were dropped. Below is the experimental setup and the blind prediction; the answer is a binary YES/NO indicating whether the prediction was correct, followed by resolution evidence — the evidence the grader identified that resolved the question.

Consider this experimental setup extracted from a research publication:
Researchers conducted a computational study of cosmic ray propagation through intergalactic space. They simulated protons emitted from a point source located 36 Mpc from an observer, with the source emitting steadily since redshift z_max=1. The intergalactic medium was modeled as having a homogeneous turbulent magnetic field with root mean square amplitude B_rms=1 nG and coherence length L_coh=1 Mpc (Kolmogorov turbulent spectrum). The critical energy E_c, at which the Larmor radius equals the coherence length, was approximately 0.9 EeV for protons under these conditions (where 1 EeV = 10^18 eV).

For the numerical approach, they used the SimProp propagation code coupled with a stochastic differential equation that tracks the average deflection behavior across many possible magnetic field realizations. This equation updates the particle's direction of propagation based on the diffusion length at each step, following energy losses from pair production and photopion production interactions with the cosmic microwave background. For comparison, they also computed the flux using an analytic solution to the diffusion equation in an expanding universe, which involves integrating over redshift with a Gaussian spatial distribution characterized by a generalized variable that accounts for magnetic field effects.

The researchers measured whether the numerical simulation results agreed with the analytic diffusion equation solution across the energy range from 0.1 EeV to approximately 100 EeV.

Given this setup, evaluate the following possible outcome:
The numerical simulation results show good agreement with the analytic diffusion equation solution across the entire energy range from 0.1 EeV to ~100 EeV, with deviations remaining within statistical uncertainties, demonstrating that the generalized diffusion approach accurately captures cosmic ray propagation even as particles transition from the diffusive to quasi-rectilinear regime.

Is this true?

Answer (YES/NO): NO